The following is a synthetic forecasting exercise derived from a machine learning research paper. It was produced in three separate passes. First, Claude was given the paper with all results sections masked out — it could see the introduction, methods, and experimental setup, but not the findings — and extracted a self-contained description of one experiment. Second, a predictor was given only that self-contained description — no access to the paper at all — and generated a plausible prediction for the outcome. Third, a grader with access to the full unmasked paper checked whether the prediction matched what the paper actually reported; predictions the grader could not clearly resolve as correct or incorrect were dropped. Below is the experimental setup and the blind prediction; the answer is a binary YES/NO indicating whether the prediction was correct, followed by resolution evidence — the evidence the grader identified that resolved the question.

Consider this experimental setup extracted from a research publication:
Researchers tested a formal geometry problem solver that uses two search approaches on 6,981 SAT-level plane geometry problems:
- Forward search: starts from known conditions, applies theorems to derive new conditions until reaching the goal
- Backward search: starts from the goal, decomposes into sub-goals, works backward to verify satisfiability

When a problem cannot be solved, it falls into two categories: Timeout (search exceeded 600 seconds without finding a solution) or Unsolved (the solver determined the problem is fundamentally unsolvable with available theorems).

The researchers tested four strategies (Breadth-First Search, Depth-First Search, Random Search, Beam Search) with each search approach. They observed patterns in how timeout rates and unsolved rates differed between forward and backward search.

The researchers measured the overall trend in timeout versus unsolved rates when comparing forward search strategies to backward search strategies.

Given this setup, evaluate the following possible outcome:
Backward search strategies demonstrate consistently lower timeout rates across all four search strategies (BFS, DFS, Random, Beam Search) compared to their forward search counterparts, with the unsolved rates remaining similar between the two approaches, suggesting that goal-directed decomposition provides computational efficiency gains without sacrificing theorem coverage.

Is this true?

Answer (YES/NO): NO